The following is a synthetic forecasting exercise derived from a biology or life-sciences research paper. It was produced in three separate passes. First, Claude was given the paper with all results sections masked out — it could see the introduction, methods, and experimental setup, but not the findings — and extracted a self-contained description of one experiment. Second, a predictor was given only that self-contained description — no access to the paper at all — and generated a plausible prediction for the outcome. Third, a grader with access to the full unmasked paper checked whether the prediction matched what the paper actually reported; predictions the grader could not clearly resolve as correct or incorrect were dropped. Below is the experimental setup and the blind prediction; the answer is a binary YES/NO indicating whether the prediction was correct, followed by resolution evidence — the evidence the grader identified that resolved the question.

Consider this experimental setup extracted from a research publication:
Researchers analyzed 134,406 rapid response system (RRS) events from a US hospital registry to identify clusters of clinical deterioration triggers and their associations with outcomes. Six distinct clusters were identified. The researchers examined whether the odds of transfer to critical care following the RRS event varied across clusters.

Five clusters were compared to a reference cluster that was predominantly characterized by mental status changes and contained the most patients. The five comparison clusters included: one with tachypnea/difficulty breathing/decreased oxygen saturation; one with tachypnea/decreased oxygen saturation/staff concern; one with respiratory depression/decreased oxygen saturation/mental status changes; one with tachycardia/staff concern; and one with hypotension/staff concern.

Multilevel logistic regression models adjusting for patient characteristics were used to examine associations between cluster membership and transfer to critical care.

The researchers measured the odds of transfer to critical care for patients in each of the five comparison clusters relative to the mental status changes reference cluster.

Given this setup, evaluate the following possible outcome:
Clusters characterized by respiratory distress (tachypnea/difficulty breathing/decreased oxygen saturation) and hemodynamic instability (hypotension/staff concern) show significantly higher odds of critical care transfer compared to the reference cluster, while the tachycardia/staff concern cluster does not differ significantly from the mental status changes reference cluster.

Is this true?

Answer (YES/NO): NO